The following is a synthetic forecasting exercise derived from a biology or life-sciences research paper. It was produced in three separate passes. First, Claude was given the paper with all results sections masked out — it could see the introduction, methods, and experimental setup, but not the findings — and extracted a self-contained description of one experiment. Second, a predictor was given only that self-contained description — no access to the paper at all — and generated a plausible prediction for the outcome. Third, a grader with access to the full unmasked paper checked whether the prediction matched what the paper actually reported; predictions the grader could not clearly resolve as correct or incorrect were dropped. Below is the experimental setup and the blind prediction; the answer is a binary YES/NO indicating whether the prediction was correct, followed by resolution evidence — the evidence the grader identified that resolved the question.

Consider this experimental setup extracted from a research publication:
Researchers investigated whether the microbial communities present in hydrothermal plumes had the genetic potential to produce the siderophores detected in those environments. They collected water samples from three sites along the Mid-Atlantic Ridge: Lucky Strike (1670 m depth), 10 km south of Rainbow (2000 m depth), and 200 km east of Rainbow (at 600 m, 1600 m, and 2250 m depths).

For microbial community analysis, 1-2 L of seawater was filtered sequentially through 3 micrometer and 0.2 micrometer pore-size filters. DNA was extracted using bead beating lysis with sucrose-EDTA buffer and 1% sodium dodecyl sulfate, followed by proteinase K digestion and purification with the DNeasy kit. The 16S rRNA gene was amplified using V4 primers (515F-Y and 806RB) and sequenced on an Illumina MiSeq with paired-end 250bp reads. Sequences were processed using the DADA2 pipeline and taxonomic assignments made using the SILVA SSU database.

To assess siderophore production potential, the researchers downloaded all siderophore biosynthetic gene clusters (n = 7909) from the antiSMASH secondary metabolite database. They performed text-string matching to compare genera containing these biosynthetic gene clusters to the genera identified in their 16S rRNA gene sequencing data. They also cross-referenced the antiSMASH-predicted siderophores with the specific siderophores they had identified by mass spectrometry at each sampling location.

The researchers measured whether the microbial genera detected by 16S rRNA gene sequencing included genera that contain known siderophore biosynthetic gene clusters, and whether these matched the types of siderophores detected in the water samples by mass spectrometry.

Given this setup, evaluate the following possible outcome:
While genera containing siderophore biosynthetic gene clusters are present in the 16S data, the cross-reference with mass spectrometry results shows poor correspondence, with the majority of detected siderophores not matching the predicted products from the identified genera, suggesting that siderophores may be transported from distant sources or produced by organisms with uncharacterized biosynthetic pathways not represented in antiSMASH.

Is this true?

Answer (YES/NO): NO